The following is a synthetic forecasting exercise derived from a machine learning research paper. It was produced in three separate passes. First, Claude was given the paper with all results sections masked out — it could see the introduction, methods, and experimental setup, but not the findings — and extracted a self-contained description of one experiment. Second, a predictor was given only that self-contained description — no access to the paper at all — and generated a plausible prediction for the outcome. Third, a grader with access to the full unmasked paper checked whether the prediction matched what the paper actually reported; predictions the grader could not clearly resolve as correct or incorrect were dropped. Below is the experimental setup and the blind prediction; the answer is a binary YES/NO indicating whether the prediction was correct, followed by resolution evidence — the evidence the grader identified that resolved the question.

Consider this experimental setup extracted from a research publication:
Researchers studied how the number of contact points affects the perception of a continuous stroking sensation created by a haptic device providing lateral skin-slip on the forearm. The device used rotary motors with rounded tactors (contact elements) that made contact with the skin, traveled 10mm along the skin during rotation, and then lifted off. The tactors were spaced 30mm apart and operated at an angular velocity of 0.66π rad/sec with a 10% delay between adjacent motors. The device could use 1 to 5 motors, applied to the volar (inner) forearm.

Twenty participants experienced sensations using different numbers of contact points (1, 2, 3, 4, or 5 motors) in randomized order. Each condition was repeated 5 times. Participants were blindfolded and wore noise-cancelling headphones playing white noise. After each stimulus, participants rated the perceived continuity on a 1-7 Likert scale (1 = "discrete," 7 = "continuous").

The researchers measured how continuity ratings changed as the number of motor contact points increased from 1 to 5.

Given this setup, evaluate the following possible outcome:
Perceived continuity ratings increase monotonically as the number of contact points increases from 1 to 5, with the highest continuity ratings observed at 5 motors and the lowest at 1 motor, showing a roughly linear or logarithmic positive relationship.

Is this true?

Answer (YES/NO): NO